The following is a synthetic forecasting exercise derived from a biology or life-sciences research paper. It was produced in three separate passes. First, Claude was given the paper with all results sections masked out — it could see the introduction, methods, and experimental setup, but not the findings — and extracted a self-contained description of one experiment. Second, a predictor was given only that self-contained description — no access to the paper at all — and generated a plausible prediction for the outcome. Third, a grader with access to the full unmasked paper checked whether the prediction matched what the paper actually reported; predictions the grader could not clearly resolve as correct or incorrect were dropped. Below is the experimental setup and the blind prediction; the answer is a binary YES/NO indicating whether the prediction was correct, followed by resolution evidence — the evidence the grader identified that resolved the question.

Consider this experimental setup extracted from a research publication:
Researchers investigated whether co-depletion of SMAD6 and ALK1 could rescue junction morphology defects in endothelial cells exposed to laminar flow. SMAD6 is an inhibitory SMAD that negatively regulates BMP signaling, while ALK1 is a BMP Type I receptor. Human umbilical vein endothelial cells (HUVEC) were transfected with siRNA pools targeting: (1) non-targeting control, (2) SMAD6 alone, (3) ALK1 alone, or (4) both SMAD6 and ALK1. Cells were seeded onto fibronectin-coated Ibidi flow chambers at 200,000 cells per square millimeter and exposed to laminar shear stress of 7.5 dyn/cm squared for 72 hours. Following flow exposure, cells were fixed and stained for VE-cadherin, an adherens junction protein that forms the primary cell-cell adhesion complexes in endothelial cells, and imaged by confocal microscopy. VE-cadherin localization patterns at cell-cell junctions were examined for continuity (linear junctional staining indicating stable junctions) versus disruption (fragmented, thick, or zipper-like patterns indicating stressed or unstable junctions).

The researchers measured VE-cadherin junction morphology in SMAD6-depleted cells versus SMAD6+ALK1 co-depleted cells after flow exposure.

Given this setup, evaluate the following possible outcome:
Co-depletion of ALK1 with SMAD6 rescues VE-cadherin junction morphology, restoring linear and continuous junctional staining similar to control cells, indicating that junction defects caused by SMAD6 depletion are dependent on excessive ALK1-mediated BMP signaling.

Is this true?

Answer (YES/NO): YES